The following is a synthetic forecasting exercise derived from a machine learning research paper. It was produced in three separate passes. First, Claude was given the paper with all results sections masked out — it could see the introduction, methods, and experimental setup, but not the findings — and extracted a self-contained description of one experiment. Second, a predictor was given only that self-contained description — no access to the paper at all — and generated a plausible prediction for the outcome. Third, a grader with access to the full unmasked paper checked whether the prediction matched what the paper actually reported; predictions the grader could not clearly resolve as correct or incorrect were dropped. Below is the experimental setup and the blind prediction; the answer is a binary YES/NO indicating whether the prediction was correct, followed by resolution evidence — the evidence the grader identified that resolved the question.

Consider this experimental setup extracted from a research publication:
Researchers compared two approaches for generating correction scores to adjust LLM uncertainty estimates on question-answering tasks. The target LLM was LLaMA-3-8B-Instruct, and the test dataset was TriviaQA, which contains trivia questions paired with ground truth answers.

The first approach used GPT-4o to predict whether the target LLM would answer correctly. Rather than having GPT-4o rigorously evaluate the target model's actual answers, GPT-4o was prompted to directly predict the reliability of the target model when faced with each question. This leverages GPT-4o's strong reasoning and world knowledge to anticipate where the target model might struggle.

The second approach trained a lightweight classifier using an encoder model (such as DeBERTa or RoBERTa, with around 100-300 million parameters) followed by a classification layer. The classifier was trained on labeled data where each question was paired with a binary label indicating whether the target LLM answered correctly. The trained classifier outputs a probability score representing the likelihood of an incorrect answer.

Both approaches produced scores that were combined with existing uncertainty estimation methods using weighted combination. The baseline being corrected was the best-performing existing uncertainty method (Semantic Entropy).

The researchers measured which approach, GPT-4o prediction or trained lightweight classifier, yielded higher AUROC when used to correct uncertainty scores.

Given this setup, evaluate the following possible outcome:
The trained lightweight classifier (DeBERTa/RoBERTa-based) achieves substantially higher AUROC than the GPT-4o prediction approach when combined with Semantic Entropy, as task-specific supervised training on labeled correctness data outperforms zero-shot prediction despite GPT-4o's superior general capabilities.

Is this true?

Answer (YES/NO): NO